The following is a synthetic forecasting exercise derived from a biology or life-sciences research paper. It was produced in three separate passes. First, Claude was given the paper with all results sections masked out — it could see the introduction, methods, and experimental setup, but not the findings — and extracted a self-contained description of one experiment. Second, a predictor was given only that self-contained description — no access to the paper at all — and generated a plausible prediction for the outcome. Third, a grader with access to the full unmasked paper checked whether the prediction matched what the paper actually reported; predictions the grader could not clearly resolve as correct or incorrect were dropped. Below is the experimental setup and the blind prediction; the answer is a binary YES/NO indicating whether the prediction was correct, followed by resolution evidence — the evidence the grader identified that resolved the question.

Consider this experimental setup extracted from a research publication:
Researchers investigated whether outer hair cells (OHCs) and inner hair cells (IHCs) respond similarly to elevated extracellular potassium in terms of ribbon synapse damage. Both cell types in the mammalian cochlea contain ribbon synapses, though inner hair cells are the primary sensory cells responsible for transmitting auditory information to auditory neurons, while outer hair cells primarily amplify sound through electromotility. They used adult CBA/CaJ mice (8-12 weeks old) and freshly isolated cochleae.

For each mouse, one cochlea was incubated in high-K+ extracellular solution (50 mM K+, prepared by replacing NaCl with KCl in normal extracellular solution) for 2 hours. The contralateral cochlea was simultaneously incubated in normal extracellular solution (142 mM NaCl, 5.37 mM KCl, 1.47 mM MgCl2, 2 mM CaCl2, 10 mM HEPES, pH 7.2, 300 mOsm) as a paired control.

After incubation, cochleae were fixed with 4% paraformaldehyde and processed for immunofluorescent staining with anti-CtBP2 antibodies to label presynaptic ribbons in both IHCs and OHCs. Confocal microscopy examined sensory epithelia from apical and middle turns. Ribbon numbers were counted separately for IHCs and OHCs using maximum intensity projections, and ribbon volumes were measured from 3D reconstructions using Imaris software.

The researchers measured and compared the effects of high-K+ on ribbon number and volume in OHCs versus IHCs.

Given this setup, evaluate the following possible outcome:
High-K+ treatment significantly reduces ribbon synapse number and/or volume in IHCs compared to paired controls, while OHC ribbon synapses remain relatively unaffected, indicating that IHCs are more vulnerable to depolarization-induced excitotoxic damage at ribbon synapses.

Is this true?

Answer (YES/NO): YES